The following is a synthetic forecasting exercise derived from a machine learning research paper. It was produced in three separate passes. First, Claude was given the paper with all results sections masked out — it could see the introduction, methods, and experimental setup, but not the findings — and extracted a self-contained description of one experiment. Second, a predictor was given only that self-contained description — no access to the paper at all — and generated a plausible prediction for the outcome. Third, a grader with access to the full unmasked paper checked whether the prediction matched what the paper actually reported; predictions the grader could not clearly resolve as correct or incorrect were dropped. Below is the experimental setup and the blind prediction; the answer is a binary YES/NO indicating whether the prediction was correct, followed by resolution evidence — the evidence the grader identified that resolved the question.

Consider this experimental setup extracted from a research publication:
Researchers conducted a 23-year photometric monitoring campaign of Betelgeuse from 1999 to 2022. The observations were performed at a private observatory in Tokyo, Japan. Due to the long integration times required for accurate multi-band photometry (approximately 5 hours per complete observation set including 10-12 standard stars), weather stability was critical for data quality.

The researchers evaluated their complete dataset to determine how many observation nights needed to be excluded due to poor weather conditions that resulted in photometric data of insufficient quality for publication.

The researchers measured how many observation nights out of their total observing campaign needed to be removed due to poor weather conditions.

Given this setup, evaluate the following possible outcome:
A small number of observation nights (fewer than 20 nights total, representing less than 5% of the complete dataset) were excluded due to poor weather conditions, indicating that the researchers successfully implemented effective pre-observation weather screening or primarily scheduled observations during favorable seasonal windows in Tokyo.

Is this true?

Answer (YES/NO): YES